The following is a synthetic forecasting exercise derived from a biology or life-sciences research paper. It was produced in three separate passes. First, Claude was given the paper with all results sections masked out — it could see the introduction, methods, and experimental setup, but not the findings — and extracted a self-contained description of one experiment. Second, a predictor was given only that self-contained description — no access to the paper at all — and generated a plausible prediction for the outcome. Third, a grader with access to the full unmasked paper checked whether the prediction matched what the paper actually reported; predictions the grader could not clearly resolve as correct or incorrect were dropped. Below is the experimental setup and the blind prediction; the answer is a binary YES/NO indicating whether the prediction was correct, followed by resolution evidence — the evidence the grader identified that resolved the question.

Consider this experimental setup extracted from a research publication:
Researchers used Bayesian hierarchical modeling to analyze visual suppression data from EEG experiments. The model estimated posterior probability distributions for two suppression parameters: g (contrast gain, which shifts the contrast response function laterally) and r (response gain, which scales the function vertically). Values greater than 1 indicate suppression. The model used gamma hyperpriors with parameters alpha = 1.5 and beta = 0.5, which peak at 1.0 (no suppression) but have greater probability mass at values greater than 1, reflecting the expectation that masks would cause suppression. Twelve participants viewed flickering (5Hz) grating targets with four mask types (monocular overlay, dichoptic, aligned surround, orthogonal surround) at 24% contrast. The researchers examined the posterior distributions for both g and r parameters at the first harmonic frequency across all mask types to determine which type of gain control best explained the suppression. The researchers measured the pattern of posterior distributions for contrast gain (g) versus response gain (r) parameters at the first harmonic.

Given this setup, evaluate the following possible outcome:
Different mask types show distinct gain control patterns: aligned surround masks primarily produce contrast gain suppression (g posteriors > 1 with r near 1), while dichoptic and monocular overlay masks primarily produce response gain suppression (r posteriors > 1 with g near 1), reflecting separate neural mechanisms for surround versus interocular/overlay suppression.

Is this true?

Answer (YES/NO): NO